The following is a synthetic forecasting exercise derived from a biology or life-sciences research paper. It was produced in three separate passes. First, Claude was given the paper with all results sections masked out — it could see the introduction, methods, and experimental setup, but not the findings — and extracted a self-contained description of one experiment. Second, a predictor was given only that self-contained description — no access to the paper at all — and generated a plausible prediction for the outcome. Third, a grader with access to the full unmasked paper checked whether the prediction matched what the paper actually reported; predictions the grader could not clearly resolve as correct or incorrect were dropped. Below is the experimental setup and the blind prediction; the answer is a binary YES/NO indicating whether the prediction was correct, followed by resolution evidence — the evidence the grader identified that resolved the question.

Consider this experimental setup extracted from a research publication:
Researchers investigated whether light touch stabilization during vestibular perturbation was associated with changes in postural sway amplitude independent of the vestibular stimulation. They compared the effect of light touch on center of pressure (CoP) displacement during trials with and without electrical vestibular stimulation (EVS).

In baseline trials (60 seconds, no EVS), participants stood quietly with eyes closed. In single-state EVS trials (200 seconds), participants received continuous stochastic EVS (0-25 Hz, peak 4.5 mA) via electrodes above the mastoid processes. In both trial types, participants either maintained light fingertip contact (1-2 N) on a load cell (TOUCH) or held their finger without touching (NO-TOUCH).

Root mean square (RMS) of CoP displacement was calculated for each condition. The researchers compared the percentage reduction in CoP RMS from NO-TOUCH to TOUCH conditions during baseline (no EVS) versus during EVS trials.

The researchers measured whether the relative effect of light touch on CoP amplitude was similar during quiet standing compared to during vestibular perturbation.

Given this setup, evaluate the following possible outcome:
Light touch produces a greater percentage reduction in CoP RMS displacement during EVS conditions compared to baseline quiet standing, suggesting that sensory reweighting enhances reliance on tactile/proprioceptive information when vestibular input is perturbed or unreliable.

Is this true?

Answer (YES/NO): NO